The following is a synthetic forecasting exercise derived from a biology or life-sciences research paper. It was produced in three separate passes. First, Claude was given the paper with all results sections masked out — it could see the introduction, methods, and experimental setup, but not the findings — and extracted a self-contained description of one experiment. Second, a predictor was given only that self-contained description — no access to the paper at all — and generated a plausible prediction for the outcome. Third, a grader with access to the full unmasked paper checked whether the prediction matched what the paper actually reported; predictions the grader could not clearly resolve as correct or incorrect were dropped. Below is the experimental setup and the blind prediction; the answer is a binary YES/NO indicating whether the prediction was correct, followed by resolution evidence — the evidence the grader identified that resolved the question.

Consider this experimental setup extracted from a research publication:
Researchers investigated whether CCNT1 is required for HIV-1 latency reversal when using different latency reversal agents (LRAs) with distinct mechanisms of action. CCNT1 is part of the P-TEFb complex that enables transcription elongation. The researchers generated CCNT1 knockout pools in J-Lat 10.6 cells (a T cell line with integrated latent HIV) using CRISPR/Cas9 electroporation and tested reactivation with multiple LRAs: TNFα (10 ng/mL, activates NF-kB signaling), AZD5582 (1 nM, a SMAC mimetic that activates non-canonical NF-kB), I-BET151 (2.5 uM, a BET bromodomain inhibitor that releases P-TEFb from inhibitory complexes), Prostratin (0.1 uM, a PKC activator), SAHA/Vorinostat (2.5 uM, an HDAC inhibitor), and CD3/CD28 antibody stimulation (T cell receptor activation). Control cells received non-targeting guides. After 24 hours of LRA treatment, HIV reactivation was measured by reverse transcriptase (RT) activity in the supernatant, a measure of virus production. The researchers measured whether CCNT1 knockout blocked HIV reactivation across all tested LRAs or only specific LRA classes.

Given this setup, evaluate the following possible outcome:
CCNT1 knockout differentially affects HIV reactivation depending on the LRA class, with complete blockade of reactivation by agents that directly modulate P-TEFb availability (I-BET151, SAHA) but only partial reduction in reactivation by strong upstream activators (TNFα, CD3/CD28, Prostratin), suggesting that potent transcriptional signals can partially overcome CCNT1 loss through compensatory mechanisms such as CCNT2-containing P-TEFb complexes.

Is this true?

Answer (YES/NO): NO